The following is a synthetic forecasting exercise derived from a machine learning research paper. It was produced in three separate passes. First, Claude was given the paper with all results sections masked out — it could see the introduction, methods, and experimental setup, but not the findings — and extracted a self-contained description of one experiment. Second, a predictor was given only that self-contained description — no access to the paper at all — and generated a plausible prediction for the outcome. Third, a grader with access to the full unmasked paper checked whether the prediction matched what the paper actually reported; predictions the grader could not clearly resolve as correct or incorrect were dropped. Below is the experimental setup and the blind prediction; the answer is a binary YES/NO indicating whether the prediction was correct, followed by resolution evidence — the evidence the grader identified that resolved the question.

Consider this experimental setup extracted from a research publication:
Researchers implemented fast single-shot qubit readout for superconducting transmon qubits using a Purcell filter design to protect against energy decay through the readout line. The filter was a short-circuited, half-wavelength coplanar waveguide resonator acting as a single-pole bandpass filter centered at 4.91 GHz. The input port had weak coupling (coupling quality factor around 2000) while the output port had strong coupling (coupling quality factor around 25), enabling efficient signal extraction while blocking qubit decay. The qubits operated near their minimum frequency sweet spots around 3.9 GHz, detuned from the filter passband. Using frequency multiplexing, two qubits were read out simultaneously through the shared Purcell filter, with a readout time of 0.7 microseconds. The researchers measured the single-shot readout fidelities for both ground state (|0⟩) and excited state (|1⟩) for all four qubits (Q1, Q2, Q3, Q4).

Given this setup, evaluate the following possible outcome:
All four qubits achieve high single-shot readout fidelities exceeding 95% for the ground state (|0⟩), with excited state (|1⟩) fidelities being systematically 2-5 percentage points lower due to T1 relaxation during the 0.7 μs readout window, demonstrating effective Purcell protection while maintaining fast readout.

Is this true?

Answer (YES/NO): NO